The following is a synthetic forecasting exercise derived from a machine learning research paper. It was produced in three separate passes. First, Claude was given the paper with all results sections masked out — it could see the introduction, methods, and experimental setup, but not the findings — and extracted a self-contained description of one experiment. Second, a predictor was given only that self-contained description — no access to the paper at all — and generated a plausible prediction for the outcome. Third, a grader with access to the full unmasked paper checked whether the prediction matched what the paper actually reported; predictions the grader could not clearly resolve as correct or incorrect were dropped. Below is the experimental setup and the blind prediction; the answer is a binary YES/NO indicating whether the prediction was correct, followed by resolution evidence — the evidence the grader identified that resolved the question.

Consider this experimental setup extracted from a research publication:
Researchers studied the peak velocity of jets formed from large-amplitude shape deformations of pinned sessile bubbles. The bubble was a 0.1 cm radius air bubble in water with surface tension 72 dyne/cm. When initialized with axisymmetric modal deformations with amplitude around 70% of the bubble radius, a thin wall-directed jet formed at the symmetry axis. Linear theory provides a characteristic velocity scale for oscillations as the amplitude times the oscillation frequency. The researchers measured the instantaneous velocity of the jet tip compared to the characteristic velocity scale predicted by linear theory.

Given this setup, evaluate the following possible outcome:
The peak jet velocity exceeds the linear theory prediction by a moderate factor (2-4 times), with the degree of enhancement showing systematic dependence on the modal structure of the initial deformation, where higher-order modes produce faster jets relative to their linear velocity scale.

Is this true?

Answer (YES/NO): NO